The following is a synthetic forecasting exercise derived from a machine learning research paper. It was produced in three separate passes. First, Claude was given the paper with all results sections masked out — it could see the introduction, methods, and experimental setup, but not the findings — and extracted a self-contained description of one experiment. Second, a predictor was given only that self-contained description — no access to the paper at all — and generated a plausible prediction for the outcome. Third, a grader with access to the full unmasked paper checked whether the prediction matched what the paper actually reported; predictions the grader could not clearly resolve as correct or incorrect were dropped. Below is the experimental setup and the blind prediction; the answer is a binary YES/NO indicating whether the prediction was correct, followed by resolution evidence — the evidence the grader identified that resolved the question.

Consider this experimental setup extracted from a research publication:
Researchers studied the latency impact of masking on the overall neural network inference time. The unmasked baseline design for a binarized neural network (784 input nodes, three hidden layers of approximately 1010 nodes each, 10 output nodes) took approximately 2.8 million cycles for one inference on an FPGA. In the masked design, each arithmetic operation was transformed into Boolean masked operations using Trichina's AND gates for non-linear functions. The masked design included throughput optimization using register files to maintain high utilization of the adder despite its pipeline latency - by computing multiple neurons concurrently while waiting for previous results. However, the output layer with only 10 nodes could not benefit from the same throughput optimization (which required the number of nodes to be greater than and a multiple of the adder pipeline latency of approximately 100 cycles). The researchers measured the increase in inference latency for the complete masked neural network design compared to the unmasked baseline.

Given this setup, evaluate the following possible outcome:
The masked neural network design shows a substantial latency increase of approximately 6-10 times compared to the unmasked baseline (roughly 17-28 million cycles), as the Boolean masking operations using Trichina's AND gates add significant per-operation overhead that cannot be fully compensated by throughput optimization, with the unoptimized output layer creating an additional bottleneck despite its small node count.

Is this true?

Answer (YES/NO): NO